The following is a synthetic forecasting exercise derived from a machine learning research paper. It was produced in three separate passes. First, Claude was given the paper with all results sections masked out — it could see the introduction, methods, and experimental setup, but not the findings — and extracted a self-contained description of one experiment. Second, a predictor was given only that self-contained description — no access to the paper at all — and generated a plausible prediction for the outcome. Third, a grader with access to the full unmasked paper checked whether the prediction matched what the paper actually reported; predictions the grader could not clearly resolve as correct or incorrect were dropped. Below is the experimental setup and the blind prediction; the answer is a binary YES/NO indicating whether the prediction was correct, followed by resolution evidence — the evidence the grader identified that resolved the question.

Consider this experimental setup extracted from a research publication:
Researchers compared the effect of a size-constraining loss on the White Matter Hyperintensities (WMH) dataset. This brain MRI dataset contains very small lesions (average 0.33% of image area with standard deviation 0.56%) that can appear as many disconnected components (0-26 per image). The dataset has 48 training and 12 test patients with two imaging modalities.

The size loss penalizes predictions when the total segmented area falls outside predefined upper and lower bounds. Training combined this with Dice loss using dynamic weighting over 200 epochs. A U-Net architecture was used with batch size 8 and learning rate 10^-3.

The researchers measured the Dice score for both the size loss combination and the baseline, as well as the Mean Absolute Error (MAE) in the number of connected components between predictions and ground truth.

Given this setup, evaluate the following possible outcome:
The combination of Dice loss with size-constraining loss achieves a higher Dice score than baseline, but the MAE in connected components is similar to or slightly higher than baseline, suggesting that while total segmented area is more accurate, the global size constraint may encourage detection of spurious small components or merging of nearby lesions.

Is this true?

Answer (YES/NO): NO